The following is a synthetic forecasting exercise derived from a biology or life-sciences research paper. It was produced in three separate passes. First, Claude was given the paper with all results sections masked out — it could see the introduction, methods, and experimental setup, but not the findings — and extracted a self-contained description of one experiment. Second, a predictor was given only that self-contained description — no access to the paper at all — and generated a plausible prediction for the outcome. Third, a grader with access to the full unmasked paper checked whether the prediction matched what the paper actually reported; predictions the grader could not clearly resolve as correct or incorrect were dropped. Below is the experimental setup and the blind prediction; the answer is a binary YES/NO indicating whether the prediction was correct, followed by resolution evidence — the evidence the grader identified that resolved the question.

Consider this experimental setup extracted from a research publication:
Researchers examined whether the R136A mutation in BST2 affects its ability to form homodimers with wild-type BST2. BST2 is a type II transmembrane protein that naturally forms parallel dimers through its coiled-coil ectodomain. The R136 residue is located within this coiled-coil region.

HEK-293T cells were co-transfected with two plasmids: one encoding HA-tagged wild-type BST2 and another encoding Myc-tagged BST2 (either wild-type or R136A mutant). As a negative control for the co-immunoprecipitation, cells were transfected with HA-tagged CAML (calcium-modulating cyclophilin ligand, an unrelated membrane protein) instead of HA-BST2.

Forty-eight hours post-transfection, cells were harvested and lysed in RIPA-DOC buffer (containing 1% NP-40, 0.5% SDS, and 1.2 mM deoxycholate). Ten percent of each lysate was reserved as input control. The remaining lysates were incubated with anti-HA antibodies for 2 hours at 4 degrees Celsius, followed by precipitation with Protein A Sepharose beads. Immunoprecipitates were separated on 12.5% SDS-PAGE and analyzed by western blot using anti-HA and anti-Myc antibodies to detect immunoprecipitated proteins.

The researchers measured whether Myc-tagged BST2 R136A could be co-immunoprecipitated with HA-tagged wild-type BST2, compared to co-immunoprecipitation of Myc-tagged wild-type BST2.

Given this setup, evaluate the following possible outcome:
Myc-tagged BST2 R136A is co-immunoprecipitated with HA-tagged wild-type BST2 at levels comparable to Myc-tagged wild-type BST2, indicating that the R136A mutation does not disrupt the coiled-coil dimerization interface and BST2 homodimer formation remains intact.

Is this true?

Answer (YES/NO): YES